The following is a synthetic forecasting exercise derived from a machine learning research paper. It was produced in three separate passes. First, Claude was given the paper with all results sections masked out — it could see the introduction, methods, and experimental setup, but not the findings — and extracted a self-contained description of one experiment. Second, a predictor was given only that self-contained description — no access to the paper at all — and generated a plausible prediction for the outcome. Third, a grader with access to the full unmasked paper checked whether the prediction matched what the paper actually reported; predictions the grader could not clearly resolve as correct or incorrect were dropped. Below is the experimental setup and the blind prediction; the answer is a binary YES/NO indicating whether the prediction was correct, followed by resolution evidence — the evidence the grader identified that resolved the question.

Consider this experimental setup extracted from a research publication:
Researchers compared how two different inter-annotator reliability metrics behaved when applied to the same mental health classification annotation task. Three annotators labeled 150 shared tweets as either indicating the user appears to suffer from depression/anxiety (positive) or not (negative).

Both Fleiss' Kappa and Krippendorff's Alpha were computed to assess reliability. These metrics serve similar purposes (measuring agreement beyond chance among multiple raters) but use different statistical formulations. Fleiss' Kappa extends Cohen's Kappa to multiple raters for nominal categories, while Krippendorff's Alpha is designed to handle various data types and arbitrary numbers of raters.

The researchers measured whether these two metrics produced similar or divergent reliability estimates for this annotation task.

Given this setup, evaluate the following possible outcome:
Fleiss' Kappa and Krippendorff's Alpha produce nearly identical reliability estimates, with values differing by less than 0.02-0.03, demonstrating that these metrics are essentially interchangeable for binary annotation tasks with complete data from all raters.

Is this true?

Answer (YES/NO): YES